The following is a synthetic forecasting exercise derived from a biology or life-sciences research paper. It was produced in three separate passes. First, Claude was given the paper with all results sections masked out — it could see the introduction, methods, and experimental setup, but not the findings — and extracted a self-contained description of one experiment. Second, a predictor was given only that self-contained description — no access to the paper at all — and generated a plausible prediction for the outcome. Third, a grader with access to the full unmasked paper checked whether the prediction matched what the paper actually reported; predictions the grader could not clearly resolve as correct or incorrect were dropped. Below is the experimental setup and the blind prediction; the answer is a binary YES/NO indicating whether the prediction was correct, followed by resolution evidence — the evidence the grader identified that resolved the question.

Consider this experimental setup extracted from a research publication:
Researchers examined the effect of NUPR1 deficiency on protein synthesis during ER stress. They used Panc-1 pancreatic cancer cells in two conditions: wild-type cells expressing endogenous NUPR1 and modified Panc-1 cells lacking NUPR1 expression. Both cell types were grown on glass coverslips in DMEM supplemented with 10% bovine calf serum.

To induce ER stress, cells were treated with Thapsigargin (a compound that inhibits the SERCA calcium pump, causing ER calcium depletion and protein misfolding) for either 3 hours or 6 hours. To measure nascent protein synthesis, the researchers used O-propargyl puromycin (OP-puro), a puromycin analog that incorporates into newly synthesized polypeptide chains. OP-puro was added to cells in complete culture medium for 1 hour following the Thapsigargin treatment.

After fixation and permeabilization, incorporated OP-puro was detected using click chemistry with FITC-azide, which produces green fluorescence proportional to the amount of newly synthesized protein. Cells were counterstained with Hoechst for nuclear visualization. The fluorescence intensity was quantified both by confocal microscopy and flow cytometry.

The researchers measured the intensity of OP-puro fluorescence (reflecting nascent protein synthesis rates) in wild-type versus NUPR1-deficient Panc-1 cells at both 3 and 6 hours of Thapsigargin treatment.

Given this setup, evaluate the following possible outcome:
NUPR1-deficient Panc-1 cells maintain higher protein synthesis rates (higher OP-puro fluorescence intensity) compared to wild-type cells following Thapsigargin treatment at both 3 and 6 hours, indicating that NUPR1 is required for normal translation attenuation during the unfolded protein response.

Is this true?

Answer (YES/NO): NO